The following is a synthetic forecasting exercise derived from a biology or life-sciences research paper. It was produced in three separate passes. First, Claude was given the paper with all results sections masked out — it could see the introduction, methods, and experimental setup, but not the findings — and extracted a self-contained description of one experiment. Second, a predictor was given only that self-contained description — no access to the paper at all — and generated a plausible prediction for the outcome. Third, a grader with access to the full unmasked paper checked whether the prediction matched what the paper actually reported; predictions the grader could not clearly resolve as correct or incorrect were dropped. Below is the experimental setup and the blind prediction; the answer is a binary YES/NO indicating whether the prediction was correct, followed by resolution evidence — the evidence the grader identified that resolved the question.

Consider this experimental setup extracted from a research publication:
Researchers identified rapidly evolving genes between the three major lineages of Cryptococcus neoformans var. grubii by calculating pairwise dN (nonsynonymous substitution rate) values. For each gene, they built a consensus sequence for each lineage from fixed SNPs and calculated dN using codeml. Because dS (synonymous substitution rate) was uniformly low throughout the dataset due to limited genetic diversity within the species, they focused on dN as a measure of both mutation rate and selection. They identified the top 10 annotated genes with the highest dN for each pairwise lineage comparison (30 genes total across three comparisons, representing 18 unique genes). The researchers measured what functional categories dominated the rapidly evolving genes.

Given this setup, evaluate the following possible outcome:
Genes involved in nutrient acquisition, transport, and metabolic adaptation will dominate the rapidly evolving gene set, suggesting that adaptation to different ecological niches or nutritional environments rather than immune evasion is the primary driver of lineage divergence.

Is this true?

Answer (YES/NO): NO